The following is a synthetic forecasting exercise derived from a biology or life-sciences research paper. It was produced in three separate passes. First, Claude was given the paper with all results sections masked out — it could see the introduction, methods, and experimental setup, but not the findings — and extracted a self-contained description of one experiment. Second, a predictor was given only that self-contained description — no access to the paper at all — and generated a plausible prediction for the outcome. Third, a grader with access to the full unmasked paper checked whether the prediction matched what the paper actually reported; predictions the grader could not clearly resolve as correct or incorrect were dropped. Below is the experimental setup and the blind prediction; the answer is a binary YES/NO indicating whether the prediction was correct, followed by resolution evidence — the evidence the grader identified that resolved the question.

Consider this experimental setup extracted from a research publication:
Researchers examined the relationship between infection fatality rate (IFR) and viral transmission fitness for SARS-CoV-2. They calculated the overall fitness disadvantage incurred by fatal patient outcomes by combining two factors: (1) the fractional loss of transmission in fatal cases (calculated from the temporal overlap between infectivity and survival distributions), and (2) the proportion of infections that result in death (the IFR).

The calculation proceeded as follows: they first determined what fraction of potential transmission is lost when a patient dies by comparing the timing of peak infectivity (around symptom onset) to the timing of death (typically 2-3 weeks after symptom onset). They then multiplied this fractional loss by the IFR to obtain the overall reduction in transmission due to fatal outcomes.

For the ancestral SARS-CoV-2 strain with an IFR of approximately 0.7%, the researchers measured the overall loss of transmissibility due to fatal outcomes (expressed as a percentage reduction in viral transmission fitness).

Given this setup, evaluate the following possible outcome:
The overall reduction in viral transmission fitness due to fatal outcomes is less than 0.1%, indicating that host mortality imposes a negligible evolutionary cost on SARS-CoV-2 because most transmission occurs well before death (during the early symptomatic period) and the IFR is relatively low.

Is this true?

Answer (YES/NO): YES